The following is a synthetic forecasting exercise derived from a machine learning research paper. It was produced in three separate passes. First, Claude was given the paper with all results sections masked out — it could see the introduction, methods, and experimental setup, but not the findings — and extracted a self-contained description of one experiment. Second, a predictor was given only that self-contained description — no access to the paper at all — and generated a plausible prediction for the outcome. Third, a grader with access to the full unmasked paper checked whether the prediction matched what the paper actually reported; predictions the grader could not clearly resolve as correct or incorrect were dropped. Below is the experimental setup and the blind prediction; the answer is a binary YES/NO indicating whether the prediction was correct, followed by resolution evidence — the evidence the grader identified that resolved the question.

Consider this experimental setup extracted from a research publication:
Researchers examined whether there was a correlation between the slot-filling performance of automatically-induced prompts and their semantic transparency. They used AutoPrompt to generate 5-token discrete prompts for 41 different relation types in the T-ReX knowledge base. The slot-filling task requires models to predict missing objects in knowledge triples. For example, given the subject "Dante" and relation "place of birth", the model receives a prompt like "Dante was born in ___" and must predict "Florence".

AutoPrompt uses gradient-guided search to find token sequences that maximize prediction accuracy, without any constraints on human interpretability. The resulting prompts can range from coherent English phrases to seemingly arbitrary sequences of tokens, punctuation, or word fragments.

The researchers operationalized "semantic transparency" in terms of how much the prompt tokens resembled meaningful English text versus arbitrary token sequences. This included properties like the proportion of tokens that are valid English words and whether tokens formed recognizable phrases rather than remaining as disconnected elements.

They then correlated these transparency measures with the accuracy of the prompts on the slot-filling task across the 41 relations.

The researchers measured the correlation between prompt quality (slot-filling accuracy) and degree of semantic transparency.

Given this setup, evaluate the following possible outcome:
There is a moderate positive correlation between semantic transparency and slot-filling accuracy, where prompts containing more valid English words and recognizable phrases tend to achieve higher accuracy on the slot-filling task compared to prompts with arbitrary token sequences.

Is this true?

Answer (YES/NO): NO